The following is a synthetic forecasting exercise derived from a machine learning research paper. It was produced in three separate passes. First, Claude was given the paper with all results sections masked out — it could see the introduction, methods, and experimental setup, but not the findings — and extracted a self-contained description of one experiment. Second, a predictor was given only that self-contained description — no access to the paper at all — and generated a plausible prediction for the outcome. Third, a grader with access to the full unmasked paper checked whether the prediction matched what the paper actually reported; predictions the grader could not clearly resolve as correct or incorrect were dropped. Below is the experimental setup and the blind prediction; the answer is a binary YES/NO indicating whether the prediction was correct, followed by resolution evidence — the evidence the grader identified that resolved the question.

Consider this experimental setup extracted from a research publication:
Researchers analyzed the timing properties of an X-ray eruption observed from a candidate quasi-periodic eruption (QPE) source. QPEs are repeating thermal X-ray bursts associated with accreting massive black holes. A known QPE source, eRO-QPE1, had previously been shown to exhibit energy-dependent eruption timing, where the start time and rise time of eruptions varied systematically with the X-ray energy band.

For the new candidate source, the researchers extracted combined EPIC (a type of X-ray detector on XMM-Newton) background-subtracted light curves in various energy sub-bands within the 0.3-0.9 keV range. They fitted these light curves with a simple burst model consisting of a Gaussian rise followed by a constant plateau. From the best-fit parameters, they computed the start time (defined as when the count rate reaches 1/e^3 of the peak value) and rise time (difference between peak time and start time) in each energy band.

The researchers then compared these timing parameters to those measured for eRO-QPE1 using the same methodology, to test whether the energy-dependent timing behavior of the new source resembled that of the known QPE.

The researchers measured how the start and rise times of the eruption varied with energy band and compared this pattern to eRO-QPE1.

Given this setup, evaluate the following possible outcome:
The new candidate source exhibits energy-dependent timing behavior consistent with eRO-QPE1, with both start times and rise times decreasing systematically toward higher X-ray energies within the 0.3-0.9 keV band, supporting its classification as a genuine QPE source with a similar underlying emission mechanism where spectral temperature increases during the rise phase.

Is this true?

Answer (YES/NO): NO